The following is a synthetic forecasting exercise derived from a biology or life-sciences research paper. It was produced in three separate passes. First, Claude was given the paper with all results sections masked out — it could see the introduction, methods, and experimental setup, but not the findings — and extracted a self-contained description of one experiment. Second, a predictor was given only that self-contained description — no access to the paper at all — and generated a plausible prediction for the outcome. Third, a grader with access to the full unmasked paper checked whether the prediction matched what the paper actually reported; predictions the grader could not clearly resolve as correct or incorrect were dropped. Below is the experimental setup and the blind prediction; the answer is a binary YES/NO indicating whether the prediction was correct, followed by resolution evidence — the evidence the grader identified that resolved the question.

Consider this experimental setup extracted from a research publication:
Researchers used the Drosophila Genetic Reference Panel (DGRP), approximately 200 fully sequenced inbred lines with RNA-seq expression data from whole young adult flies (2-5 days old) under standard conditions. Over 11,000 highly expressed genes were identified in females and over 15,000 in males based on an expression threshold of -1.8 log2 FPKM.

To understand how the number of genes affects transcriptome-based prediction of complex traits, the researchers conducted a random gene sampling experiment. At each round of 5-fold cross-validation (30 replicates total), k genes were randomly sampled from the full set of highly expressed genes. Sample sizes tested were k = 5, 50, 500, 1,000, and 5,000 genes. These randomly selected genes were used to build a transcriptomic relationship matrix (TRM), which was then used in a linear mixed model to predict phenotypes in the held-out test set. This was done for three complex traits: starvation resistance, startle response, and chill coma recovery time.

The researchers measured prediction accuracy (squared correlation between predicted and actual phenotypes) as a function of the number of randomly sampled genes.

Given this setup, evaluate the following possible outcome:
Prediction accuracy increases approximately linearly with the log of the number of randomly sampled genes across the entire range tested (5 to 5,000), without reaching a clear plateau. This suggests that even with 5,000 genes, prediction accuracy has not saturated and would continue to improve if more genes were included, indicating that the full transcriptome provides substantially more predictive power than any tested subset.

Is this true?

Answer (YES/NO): NO